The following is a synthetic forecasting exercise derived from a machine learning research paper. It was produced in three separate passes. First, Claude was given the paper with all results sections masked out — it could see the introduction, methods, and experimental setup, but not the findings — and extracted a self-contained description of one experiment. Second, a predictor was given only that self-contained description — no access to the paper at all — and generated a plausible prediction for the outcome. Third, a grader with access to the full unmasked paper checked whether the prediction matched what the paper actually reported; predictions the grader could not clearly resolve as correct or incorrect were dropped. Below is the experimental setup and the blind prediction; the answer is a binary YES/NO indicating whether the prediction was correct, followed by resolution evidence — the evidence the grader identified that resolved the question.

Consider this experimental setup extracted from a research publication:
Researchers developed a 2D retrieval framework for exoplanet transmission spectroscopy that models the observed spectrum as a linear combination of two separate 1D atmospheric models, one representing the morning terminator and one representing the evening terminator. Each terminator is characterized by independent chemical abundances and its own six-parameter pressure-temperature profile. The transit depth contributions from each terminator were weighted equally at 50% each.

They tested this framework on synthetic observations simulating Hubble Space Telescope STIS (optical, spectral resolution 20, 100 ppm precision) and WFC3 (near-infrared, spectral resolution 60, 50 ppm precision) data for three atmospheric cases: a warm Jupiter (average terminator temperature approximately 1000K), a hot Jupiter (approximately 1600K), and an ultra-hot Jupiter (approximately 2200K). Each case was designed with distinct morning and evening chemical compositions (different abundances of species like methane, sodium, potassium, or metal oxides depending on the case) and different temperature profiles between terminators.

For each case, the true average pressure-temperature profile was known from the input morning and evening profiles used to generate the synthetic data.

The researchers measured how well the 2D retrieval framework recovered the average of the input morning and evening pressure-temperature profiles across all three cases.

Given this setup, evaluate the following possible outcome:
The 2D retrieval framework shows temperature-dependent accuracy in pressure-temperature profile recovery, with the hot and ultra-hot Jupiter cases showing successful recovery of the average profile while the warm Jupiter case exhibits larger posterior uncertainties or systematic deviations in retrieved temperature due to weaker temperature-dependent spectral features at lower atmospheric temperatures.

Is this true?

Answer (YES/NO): NO